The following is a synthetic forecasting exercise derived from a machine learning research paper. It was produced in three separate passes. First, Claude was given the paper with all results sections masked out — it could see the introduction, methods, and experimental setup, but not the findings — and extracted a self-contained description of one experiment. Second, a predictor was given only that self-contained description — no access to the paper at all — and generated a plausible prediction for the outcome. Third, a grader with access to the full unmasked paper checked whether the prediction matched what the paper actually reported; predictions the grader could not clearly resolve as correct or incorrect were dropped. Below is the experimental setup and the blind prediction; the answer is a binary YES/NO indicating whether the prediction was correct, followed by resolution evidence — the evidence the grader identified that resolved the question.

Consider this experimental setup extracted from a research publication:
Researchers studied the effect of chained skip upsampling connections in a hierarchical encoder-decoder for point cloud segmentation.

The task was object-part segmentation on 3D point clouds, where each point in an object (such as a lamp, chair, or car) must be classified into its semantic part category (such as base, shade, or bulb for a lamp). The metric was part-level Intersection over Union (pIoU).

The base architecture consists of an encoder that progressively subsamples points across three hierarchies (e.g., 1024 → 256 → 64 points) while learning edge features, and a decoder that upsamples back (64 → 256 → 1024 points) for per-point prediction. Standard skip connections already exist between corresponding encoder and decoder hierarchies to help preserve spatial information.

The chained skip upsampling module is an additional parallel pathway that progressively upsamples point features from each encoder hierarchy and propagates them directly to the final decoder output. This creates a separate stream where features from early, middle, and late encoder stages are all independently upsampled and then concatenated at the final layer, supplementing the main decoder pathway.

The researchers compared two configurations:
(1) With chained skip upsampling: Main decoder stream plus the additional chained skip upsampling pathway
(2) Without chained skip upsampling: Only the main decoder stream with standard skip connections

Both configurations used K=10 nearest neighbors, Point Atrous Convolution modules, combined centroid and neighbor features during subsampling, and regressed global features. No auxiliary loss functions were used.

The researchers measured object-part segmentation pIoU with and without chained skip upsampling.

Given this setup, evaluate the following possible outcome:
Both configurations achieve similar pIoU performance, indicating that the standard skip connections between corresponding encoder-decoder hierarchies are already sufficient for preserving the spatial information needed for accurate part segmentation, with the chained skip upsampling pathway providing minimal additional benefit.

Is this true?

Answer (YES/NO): NO